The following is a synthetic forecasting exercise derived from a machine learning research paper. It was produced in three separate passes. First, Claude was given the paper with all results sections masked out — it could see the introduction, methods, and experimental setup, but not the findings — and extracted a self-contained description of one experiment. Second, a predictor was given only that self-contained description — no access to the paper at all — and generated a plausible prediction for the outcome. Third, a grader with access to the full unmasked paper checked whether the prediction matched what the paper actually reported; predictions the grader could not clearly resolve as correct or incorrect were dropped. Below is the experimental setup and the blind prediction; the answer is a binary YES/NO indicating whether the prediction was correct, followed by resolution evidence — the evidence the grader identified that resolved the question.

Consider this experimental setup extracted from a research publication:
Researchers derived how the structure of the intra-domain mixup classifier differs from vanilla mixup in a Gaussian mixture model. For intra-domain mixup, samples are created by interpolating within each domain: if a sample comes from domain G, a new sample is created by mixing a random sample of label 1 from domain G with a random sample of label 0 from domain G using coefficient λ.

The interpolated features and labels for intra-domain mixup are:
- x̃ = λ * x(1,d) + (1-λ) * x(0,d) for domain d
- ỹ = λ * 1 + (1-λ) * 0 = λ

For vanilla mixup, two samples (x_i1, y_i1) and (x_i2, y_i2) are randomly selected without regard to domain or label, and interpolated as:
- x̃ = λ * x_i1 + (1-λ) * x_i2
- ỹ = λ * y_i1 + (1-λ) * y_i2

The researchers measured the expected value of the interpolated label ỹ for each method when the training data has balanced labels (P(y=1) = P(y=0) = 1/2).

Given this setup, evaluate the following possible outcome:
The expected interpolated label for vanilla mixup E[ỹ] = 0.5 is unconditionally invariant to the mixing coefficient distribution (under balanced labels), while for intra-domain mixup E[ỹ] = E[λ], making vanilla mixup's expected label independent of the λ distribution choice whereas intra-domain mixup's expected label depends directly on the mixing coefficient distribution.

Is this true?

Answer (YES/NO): YES